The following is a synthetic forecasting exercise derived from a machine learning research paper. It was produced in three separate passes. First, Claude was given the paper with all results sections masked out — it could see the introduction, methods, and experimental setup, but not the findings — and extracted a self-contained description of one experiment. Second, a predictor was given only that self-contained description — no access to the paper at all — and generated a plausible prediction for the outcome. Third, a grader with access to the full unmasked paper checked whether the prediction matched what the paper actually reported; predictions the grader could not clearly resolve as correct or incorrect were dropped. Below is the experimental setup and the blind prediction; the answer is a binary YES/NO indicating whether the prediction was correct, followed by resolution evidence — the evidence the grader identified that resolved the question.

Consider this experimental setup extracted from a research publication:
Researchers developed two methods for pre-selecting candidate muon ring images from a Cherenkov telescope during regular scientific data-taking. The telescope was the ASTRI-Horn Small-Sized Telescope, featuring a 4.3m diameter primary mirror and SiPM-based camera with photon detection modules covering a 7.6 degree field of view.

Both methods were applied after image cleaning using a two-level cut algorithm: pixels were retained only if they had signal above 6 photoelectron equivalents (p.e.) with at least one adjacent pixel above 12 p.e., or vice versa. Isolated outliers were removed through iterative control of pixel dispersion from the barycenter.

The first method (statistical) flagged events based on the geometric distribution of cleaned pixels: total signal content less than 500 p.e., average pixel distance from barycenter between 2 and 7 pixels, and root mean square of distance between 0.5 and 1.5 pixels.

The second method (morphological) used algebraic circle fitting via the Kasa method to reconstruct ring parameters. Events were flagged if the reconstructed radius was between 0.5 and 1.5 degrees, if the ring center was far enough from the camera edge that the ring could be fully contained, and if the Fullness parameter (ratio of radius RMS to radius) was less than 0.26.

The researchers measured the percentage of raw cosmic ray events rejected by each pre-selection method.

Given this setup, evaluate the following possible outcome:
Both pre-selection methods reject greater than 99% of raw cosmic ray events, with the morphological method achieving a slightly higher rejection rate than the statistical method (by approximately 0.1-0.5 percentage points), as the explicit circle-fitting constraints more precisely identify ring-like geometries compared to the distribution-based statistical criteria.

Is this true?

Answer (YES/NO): NO